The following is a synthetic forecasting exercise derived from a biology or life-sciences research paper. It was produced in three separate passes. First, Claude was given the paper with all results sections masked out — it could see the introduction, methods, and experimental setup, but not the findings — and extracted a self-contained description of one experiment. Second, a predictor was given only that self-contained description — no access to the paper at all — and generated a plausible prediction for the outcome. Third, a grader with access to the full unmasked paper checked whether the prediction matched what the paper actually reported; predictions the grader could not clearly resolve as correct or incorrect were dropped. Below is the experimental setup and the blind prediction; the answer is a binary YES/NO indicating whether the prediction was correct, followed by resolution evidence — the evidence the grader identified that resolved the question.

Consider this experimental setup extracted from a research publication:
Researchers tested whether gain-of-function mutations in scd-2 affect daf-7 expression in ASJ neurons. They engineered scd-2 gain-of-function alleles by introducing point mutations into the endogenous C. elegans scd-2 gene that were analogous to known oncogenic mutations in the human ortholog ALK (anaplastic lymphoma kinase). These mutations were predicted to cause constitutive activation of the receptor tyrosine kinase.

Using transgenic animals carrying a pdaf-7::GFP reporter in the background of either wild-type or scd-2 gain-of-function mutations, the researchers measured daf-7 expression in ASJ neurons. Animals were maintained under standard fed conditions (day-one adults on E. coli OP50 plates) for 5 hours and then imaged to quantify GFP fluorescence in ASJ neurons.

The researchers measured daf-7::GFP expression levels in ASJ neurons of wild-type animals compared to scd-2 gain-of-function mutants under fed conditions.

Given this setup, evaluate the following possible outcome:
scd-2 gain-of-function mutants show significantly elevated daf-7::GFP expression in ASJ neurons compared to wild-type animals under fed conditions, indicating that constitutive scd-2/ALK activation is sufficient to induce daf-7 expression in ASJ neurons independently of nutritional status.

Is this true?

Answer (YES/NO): YES